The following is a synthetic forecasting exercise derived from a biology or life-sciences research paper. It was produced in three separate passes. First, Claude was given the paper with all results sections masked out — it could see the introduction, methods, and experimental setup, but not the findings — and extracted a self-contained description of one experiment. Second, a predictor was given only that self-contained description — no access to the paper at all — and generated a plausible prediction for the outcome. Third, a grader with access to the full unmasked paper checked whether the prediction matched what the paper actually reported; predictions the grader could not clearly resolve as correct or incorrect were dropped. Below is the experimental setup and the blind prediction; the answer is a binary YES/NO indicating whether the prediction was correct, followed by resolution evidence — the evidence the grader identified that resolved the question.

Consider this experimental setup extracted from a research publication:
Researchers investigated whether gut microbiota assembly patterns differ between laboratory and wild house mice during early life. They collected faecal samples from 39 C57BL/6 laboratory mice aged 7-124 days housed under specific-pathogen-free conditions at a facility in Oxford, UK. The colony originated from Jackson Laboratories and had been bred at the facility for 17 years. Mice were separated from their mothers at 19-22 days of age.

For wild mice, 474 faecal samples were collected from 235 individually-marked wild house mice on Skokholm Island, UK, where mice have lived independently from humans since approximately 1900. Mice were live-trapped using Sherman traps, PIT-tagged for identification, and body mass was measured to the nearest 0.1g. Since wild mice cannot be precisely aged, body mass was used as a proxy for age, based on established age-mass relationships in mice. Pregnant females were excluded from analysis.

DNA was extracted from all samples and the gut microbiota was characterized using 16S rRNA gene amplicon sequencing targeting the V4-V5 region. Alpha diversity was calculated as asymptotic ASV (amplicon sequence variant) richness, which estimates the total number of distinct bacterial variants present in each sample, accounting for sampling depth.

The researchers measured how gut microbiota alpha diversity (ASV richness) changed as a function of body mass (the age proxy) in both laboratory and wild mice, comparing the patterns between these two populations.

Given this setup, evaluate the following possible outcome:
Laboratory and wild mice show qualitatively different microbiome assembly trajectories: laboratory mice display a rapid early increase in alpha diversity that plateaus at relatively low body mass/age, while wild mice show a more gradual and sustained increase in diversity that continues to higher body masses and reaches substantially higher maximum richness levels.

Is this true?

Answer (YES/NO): NO